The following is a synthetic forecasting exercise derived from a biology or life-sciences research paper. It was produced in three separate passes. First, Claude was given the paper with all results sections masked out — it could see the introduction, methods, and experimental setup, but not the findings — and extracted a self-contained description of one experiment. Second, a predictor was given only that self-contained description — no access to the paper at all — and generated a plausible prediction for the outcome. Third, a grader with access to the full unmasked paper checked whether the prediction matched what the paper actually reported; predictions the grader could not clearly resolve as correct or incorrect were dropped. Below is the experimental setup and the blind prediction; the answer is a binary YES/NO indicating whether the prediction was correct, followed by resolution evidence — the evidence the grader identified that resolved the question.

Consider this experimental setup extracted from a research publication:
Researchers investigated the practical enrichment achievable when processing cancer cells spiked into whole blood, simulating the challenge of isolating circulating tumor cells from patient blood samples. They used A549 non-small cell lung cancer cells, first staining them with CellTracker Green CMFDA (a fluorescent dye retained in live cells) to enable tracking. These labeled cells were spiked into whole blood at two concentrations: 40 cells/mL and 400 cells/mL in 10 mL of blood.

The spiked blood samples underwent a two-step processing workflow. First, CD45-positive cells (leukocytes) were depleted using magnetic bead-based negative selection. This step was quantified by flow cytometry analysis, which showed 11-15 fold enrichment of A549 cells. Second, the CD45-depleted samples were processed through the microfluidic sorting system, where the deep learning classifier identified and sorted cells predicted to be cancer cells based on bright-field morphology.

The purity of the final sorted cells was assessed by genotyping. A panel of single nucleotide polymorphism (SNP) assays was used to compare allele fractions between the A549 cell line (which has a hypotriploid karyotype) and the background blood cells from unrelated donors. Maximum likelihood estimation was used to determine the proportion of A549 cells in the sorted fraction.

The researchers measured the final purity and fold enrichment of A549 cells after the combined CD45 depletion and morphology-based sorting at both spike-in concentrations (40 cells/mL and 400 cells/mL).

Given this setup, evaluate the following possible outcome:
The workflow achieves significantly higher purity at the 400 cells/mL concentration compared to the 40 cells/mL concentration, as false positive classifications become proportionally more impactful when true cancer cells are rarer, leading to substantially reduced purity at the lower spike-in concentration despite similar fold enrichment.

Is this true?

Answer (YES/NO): NO